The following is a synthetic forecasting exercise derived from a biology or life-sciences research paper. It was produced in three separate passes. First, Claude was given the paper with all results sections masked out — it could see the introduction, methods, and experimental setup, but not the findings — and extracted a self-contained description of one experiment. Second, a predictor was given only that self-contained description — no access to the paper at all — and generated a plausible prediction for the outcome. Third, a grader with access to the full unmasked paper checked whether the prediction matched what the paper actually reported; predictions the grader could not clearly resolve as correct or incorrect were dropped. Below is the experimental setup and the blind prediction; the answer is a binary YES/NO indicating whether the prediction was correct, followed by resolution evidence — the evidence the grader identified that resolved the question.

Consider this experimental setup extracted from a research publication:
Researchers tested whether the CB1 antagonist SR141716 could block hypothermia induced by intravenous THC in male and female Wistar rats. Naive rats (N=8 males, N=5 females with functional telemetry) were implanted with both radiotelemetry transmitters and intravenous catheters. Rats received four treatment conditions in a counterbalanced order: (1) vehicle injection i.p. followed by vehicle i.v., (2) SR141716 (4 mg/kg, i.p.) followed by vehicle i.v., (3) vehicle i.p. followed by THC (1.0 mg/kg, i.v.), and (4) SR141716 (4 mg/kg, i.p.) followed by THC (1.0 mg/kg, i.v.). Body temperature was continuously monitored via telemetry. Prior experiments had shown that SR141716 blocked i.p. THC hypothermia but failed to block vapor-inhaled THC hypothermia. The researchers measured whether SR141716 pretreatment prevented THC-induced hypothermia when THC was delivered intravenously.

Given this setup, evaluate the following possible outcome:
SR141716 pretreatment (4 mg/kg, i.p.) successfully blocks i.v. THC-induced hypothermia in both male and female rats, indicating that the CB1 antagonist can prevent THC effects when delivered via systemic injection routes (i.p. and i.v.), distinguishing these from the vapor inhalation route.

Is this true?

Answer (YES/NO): YES